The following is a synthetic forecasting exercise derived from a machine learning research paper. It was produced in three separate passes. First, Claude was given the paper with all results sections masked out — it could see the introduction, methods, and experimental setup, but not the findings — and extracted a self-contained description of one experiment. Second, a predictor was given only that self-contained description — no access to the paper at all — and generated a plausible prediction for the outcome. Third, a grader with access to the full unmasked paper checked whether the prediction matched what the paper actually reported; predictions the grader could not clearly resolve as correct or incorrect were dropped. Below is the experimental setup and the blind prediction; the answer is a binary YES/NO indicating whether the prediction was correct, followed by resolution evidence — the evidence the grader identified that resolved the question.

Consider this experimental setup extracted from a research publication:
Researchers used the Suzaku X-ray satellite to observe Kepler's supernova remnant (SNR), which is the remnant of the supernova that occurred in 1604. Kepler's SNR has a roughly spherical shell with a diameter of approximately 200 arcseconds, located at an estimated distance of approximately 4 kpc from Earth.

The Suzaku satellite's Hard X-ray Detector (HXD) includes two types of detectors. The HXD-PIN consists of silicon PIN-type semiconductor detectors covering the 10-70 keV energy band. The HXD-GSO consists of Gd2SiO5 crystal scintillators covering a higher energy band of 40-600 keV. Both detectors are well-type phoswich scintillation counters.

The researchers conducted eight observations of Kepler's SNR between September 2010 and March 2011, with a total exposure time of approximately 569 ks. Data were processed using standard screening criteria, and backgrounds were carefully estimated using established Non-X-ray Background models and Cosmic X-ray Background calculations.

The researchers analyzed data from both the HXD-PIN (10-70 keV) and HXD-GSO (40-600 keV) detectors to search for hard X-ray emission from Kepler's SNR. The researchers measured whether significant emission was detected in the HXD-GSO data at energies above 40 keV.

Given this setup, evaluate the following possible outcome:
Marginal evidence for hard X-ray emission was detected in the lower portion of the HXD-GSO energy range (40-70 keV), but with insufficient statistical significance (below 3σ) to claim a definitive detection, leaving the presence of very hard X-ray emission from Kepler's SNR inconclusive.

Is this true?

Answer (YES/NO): NO